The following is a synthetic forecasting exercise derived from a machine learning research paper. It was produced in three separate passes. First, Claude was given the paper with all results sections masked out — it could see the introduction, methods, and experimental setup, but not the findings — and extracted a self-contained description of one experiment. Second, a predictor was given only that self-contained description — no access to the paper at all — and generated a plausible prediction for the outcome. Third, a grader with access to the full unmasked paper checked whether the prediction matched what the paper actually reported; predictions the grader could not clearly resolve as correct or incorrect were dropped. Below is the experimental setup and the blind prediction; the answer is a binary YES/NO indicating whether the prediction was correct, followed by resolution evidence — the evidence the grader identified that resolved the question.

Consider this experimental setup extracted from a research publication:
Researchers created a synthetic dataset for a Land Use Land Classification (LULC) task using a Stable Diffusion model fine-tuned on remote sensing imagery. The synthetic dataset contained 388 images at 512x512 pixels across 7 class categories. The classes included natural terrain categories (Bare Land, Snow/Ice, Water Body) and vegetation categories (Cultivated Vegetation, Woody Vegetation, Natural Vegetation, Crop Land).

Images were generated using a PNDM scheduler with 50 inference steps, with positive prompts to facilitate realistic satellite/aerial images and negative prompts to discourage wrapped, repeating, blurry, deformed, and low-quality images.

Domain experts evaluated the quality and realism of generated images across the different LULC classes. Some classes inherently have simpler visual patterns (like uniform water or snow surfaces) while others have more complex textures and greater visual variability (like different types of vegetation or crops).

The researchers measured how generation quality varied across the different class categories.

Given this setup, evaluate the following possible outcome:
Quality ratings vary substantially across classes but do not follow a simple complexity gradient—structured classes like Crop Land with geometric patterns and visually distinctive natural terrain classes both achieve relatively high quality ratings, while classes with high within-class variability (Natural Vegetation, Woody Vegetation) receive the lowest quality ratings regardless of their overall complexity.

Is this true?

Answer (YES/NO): NO